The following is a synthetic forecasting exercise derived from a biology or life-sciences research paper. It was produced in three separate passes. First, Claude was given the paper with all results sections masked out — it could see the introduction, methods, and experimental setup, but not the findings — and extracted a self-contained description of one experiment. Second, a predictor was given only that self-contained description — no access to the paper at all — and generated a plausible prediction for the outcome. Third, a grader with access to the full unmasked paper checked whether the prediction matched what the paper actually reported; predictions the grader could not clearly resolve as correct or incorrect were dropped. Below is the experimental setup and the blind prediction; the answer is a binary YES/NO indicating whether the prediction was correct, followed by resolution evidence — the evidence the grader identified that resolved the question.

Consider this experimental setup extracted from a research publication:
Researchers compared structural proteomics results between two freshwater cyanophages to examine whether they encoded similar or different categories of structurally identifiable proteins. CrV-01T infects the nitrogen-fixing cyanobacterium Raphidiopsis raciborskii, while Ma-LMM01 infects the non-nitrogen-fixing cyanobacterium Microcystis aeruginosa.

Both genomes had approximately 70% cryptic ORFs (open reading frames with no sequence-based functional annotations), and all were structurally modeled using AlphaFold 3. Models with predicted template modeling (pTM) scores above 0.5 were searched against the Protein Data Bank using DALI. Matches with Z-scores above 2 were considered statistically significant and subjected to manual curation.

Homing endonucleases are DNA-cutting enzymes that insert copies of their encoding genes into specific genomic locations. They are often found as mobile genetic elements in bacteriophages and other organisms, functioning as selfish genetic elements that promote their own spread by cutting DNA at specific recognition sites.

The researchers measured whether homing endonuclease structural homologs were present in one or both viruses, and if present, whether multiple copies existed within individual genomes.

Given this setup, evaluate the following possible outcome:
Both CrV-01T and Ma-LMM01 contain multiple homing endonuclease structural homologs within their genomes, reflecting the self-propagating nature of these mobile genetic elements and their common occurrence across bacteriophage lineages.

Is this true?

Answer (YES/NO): NO